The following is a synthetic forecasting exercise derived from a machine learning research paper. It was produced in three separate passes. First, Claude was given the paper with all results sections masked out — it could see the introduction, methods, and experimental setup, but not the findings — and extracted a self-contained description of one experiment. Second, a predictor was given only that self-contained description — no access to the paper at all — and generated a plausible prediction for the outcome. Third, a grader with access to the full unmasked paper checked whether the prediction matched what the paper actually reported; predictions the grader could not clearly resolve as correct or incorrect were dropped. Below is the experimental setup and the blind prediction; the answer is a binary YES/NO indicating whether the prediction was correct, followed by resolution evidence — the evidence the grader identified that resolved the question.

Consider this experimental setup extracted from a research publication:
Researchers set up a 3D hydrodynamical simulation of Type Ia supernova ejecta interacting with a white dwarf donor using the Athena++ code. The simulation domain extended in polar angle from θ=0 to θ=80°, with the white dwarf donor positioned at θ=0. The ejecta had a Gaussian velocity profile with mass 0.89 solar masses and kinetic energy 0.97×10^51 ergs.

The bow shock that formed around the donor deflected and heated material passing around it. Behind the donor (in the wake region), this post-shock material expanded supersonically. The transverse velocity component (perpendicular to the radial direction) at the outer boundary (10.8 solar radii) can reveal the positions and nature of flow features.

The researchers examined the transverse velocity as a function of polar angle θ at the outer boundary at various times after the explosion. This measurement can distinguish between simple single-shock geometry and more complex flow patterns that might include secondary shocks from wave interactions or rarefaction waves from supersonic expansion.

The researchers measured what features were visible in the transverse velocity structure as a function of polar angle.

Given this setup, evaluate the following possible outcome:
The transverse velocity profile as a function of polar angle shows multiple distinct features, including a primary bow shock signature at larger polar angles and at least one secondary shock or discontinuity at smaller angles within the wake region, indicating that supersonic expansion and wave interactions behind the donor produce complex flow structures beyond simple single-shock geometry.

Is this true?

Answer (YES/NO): YES